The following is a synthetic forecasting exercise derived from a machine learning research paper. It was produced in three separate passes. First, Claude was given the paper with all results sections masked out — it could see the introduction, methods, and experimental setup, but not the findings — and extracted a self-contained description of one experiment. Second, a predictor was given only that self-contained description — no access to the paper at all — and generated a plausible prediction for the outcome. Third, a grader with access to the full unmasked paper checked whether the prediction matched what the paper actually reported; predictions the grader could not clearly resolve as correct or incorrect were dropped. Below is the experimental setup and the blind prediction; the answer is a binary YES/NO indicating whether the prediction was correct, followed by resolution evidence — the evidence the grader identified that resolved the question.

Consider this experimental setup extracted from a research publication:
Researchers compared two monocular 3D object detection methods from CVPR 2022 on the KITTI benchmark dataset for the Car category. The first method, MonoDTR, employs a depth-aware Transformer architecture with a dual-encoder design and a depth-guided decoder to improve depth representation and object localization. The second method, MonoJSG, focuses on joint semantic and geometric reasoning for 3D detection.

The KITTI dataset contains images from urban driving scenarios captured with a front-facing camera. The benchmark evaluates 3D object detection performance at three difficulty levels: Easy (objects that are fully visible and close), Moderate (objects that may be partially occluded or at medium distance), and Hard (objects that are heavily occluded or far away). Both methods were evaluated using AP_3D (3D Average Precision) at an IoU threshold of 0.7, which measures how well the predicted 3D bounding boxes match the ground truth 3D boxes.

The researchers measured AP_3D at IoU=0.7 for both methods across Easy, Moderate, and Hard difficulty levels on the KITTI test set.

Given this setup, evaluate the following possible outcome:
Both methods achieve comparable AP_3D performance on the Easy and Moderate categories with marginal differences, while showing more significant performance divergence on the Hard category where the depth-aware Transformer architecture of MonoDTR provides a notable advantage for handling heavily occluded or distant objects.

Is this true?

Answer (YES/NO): NO